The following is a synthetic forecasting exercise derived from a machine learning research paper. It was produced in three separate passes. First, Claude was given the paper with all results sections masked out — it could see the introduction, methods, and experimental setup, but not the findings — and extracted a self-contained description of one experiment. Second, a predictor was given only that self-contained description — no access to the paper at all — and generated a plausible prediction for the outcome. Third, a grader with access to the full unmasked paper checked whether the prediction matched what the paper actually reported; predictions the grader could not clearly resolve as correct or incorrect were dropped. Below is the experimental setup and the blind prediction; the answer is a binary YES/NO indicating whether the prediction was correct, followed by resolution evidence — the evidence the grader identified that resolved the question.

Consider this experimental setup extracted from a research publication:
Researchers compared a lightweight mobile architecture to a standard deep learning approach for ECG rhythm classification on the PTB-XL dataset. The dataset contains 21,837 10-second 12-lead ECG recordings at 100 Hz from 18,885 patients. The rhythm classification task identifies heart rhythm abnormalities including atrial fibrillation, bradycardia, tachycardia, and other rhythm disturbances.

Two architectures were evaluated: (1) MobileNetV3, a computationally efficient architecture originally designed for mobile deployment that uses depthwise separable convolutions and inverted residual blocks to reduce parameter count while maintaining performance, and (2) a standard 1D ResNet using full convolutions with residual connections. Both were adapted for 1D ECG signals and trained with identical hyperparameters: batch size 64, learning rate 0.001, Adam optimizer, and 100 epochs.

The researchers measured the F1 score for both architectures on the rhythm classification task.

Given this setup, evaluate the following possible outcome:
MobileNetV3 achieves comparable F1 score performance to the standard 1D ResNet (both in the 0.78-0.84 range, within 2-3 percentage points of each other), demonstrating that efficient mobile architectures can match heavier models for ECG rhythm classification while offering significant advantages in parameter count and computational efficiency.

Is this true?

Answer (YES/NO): NO